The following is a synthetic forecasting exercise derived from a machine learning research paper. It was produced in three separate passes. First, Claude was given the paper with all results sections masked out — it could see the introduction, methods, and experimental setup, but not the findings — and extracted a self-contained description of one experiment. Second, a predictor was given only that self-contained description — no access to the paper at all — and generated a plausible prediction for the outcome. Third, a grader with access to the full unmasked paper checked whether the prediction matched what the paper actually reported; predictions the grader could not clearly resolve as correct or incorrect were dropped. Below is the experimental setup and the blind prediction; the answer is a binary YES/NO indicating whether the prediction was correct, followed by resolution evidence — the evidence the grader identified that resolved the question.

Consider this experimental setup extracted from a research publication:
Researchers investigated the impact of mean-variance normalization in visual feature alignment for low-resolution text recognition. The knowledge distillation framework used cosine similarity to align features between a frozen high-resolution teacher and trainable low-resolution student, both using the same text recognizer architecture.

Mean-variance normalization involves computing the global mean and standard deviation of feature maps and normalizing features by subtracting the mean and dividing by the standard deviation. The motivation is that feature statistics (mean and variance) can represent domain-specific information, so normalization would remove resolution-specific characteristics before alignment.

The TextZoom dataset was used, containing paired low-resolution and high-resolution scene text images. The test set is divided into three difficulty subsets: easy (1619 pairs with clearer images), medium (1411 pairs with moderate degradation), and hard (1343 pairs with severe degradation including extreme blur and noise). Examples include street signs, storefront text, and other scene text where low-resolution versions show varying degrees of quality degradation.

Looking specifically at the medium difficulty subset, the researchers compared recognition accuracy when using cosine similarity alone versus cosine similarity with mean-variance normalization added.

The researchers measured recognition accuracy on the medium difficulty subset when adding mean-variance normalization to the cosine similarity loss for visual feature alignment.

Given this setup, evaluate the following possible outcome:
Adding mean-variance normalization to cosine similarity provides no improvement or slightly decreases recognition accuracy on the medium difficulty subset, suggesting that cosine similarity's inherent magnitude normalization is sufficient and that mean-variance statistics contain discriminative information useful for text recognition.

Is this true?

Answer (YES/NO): YES